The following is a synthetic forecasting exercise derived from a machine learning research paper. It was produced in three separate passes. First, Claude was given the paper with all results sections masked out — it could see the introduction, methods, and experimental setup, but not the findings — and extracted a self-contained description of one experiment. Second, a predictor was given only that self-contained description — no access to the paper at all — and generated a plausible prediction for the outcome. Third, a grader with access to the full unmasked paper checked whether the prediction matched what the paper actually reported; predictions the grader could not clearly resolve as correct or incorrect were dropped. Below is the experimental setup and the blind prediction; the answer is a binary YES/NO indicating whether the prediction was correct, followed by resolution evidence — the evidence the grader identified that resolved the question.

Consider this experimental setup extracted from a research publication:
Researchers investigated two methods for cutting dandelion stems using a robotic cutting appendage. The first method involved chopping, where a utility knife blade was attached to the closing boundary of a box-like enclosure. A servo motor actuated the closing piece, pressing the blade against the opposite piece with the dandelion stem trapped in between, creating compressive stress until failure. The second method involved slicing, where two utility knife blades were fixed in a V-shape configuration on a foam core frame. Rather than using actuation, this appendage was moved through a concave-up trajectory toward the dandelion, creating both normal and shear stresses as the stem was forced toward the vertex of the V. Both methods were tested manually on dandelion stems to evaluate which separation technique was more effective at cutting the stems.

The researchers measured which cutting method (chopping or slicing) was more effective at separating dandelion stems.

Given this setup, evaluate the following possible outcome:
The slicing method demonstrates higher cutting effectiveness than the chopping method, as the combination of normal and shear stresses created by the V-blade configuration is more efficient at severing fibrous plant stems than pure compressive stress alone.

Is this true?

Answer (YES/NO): YES